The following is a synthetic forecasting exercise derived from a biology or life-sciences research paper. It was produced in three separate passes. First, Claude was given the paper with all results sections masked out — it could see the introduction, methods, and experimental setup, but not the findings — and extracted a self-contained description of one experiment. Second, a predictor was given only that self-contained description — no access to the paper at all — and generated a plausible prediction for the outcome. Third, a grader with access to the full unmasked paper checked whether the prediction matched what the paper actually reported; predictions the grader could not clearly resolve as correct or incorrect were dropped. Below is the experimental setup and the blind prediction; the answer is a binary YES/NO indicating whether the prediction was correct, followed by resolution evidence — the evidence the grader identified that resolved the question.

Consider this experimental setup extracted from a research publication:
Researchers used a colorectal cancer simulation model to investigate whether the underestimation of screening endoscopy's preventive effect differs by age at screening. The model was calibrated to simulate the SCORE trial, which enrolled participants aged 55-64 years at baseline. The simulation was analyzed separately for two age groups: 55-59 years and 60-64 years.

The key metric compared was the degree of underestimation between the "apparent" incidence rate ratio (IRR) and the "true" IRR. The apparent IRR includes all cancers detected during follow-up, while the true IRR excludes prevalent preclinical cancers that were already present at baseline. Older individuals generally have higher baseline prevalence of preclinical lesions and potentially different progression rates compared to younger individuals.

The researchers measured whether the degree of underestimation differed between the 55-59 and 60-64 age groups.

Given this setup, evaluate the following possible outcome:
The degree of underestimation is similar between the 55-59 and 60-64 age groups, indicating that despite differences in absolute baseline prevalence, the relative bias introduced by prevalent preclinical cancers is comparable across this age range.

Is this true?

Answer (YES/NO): YES